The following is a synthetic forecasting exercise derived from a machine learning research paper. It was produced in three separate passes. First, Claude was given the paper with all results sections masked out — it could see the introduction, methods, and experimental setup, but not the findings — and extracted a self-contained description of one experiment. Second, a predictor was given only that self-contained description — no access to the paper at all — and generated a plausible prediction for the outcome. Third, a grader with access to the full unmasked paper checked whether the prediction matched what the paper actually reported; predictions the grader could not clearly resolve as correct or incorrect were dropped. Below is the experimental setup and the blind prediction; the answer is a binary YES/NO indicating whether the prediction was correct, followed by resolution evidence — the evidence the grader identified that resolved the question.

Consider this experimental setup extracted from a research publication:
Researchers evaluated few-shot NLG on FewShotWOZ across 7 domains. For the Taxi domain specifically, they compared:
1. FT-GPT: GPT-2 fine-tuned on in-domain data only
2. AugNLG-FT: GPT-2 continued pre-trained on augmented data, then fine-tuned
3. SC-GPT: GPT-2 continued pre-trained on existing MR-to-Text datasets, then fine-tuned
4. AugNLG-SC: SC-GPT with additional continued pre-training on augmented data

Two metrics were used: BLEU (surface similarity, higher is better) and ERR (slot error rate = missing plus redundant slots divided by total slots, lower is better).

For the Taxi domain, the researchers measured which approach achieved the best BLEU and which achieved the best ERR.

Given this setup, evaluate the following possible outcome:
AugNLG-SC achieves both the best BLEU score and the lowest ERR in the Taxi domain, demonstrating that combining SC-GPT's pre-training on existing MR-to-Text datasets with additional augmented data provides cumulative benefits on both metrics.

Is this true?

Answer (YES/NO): NO